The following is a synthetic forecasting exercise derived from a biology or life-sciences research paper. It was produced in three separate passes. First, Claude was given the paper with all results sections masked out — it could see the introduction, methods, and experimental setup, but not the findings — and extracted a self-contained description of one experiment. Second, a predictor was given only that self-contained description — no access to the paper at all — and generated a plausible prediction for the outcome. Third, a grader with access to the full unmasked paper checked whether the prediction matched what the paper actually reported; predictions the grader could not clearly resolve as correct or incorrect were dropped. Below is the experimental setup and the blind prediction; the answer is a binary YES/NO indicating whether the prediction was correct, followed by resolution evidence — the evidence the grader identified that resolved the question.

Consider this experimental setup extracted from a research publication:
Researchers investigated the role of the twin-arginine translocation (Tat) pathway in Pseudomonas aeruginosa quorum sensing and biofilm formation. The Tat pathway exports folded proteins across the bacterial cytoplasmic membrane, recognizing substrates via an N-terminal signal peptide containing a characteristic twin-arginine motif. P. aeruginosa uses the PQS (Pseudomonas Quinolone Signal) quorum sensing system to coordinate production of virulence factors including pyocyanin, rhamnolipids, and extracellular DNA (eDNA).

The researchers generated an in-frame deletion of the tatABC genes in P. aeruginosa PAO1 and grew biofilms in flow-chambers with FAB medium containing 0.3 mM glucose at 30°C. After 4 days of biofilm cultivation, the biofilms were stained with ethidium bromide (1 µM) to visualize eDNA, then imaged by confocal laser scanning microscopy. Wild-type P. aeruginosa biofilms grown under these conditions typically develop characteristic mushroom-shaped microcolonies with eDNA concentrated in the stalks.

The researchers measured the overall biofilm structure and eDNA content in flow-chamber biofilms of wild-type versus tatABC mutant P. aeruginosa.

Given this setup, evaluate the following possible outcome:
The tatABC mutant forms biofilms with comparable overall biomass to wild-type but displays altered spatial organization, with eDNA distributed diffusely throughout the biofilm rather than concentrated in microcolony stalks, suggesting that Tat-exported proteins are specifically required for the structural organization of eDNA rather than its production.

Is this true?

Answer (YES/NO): NO